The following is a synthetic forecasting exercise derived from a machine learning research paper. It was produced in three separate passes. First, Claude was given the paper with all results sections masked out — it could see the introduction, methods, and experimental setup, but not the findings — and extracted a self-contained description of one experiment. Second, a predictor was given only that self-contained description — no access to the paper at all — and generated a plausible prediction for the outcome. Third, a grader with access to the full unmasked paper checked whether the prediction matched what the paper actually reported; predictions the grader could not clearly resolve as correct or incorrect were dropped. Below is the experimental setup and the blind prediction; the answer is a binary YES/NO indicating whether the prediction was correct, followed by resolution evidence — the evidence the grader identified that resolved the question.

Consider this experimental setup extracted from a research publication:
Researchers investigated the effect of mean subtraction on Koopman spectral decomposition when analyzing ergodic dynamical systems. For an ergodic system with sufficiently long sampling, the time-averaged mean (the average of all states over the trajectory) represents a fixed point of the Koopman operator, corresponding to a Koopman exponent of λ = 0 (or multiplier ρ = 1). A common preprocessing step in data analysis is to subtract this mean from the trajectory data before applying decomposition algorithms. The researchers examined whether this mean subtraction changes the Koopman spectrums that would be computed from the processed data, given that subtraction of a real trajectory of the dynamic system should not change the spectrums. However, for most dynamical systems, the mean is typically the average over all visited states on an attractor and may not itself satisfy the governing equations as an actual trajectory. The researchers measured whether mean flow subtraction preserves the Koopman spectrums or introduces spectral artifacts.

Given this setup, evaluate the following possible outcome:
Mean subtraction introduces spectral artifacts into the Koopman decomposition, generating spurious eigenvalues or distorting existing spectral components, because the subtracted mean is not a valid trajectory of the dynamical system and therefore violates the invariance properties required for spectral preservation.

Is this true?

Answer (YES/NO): YES